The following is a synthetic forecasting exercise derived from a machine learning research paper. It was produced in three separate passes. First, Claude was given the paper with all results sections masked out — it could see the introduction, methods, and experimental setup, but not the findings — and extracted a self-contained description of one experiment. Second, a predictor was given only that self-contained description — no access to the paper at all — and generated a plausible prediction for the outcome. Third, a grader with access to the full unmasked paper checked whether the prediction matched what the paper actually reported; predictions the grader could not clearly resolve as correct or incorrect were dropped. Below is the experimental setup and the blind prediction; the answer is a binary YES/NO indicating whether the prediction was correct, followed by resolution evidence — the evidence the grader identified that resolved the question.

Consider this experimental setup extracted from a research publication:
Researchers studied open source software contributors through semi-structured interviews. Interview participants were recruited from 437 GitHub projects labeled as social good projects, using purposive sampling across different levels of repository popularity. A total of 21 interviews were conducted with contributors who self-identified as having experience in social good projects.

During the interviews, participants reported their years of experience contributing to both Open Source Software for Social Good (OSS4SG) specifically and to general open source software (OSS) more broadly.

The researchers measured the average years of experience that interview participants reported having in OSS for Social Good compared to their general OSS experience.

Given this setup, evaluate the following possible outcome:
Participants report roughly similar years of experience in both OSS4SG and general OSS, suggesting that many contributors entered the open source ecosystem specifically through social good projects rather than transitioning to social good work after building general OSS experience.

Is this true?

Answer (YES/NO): NO